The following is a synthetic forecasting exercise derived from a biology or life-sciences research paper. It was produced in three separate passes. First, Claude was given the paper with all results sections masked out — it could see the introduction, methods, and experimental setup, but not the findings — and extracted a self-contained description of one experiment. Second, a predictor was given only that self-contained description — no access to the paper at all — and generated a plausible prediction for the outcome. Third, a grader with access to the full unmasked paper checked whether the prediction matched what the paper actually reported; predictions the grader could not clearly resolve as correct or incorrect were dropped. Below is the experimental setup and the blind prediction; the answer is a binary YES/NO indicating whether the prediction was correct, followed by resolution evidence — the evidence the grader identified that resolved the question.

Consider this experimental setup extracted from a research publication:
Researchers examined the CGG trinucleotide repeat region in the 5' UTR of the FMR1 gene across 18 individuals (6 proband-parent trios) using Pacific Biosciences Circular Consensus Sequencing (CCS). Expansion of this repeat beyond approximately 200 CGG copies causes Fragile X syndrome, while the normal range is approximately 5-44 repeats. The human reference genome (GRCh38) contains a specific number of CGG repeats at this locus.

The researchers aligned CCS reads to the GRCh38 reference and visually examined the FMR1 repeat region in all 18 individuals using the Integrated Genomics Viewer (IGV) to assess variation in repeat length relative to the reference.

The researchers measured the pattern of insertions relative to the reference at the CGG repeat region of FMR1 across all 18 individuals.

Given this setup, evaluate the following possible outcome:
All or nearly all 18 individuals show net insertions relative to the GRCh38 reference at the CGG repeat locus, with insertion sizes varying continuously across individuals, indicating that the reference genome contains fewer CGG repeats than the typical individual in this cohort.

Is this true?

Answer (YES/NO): YES